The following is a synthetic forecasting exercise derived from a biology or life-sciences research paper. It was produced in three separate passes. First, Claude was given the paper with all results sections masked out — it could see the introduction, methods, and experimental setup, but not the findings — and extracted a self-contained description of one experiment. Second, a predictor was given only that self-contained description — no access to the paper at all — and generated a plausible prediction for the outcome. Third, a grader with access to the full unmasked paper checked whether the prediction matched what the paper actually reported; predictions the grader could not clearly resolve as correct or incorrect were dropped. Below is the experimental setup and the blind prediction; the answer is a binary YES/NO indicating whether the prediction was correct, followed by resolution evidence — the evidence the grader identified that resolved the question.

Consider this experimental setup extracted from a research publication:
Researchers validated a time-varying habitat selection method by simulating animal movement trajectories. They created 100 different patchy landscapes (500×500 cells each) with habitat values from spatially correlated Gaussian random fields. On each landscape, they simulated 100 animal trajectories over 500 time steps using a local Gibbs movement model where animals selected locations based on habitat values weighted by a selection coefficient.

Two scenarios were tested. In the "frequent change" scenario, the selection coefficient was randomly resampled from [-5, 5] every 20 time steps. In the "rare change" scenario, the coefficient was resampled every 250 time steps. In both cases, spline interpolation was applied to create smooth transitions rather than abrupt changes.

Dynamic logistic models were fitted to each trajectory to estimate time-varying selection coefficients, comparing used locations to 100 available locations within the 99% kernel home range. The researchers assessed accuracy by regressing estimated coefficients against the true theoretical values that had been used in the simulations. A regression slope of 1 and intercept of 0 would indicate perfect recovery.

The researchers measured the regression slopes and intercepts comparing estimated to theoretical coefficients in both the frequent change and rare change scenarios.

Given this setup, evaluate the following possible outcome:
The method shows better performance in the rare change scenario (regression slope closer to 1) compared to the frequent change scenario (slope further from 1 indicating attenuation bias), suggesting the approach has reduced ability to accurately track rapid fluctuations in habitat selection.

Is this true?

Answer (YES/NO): NO